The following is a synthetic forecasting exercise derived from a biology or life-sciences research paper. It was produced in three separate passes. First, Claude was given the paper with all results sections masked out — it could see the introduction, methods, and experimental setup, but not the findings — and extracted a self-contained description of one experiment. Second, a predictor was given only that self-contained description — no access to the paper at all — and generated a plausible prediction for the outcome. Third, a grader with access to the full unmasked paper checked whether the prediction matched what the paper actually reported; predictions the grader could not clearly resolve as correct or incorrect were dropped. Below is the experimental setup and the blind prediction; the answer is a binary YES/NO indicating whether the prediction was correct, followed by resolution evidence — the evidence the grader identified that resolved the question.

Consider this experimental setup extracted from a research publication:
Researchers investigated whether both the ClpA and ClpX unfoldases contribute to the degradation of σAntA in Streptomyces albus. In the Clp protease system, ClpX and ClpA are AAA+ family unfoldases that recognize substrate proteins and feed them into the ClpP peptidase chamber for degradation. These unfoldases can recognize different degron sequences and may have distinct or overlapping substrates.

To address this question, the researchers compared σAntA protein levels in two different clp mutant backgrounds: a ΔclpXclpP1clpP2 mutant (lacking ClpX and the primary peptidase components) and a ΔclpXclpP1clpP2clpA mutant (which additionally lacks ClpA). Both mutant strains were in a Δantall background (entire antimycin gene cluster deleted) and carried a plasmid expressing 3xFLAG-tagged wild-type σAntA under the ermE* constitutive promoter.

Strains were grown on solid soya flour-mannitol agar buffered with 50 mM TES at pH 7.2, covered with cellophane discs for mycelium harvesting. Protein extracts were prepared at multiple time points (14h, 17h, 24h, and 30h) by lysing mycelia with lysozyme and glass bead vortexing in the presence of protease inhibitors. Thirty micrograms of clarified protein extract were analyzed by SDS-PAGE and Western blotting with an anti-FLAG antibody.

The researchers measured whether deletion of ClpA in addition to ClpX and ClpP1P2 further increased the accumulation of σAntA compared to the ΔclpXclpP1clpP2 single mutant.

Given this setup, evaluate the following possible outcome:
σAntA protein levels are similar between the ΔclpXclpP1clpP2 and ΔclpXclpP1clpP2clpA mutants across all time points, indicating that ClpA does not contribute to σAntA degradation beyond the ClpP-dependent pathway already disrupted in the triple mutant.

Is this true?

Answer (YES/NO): NO